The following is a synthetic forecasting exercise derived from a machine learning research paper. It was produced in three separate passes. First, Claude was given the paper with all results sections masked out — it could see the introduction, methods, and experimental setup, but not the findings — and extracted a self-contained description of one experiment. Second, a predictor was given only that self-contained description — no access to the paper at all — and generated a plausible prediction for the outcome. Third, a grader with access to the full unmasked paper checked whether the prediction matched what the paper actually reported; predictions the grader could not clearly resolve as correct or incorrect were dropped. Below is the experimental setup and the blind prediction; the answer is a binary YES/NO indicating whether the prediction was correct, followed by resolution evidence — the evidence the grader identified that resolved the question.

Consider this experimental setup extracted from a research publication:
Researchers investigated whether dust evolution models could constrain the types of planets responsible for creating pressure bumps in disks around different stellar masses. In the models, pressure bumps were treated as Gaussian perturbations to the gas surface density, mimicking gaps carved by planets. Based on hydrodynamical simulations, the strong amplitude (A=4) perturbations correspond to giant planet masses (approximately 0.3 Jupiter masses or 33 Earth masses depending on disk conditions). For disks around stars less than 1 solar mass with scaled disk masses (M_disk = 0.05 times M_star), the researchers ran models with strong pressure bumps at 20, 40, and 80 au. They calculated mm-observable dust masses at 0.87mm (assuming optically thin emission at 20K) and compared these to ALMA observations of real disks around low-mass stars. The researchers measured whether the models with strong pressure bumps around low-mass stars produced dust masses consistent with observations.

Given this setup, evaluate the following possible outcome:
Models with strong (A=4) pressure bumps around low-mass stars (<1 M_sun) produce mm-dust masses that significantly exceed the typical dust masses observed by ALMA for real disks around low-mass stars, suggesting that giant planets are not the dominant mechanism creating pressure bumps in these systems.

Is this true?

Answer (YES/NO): NO